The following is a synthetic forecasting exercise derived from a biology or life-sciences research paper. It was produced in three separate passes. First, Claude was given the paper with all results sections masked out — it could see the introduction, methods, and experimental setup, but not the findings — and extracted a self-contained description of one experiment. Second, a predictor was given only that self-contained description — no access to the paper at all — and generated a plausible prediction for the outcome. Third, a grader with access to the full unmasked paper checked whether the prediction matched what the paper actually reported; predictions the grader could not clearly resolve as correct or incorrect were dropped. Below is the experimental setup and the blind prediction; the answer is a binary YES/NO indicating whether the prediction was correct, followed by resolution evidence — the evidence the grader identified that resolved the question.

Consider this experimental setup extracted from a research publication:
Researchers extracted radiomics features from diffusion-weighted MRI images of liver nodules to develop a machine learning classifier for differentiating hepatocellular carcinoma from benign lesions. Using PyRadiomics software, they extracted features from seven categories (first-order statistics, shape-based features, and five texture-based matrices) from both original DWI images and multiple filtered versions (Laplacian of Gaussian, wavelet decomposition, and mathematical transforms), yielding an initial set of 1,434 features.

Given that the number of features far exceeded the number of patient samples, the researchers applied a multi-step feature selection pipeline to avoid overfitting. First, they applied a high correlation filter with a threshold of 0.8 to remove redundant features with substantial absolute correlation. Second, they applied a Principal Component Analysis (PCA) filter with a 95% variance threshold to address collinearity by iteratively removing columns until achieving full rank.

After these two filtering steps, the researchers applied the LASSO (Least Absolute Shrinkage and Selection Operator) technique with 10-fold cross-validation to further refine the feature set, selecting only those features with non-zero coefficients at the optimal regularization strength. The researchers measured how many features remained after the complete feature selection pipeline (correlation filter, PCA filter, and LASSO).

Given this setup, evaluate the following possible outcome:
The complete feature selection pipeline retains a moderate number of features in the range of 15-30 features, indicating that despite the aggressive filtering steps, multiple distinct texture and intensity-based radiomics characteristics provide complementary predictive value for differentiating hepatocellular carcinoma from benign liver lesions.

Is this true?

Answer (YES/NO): YES